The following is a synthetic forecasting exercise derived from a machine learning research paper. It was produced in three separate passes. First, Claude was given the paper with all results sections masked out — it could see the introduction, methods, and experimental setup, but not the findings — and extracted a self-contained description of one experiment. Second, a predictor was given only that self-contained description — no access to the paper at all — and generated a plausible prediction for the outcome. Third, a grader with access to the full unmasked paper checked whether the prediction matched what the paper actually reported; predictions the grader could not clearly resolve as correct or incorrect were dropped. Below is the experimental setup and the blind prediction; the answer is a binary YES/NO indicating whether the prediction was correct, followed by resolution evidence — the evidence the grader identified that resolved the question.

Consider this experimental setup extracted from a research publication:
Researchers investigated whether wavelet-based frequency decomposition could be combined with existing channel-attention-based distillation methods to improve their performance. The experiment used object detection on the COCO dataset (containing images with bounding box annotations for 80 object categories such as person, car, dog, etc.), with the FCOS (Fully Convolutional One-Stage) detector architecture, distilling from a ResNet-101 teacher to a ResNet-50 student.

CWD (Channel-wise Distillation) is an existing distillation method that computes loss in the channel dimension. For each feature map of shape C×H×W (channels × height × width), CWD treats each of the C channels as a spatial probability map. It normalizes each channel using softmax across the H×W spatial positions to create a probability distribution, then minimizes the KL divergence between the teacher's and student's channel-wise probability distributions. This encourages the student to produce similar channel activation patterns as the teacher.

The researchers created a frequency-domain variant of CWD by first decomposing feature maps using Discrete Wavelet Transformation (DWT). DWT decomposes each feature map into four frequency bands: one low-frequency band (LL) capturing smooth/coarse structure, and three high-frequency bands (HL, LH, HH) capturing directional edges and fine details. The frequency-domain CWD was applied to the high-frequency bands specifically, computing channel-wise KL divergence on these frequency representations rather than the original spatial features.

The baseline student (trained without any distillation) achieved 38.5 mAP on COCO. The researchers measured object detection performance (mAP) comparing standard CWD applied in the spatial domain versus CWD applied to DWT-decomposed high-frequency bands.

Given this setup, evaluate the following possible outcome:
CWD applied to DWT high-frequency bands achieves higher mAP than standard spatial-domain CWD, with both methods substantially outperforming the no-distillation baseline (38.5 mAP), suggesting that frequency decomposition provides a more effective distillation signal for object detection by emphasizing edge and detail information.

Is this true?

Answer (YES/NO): YES